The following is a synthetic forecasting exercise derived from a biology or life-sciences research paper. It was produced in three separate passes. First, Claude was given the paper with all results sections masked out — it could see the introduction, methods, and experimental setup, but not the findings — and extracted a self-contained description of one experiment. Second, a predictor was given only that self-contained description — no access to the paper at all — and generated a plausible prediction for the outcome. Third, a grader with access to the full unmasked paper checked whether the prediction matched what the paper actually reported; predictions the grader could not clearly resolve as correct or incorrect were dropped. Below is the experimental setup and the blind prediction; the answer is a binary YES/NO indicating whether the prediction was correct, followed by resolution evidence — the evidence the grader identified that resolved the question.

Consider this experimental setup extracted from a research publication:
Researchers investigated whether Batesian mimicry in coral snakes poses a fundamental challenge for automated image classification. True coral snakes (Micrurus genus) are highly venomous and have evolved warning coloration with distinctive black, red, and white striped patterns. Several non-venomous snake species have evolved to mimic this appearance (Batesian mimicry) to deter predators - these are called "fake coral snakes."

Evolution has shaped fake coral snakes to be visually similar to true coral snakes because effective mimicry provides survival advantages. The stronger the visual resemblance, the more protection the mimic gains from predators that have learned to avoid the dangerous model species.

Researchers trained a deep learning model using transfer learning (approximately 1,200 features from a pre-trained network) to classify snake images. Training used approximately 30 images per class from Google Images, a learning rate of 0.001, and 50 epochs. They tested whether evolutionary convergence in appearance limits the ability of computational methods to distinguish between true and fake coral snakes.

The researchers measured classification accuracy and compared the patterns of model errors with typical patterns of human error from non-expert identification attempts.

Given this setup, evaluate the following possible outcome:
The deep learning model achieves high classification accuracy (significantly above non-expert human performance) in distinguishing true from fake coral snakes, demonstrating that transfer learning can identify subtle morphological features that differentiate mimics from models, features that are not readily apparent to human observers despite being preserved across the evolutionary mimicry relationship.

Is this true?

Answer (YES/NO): NO